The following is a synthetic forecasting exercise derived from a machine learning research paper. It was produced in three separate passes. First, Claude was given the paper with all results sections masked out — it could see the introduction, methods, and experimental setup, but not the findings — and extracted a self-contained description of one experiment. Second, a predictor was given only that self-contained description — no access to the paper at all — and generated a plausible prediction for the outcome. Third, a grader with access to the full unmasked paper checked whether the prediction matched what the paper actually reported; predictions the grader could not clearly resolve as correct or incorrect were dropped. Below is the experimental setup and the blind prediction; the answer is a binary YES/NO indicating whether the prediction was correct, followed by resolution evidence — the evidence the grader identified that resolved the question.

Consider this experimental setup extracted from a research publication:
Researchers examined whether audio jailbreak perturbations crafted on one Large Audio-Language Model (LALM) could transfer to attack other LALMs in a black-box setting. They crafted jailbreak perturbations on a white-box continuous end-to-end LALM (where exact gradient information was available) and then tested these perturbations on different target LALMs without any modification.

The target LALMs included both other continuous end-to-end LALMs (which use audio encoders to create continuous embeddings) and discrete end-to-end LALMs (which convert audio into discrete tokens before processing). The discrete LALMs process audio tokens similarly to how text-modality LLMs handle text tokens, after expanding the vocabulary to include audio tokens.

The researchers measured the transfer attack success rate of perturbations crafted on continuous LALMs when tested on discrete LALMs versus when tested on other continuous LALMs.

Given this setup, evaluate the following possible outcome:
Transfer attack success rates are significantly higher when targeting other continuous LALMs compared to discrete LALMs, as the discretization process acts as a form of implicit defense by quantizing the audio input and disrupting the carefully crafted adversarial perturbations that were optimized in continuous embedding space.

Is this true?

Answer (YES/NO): YES